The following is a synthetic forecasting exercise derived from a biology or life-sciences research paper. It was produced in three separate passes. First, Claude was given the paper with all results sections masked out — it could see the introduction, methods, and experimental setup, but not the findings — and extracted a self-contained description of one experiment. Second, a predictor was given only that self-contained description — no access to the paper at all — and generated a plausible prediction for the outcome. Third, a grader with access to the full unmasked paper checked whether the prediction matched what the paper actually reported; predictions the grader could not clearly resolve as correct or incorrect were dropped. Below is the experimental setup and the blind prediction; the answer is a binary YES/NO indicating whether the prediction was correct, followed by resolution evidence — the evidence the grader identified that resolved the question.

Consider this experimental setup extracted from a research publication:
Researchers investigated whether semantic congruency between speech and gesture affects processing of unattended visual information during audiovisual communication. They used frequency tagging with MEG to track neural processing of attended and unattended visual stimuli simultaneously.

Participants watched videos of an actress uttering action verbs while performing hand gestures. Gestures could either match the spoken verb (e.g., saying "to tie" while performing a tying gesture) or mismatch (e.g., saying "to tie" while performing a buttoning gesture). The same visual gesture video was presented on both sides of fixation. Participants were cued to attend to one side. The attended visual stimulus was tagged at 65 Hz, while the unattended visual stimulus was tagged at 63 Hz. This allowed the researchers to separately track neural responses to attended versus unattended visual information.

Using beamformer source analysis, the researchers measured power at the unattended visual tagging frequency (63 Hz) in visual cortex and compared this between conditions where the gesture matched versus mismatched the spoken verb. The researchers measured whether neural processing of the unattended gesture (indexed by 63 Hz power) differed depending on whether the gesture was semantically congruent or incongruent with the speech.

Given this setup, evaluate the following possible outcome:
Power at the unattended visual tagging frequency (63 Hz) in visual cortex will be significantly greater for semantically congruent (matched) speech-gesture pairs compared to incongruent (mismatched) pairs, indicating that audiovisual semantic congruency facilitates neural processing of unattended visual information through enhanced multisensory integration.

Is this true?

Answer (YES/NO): NO